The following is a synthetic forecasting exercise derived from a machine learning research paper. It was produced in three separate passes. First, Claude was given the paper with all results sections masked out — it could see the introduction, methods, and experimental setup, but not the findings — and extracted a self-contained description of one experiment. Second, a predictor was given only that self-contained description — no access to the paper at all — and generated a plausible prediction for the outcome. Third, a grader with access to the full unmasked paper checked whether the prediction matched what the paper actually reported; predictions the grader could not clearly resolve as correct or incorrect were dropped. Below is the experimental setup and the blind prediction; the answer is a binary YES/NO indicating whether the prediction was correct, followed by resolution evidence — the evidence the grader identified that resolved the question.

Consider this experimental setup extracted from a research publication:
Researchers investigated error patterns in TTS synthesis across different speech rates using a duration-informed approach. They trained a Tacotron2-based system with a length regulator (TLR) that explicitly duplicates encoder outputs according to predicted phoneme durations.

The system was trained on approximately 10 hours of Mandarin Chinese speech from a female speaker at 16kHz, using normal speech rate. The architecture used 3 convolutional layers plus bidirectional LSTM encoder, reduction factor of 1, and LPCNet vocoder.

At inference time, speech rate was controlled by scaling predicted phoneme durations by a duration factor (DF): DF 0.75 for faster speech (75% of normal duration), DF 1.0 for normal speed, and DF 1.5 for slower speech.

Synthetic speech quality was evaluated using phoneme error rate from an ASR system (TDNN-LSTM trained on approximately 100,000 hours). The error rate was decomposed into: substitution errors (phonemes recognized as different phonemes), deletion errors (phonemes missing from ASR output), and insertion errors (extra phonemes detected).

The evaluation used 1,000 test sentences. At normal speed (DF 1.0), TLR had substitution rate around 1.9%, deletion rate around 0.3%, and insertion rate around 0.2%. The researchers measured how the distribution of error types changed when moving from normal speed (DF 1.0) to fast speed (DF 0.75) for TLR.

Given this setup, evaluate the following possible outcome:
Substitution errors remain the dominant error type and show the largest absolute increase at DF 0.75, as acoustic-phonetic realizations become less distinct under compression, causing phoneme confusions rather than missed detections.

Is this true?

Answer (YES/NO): YES